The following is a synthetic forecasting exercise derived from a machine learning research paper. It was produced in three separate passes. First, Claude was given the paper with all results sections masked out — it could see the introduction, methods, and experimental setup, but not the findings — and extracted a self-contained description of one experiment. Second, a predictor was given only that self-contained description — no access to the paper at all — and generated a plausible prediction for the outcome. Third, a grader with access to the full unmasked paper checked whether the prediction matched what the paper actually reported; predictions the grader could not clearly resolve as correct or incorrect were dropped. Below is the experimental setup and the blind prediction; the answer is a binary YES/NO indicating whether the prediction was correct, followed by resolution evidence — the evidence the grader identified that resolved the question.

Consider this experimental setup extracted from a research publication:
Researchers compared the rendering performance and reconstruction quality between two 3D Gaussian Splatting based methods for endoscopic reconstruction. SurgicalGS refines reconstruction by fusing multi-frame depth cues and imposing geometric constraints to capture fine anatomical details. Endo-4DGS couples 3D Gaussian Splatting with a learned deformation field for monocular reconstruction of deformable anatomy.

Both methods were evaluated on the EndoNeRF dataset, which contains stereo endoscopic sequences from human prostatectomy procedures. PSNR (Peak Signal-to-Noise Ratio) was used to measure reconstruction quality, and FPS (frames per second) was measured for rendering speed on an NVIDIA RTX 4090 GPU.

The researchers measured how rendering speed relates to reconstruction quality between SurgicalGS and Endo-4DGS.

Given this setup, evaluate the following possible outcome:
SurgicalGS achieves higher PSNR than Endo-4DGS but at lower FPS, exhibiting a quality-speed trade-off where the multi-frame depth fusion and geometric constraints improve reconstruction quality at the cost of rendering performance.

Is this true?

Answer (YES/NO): NO